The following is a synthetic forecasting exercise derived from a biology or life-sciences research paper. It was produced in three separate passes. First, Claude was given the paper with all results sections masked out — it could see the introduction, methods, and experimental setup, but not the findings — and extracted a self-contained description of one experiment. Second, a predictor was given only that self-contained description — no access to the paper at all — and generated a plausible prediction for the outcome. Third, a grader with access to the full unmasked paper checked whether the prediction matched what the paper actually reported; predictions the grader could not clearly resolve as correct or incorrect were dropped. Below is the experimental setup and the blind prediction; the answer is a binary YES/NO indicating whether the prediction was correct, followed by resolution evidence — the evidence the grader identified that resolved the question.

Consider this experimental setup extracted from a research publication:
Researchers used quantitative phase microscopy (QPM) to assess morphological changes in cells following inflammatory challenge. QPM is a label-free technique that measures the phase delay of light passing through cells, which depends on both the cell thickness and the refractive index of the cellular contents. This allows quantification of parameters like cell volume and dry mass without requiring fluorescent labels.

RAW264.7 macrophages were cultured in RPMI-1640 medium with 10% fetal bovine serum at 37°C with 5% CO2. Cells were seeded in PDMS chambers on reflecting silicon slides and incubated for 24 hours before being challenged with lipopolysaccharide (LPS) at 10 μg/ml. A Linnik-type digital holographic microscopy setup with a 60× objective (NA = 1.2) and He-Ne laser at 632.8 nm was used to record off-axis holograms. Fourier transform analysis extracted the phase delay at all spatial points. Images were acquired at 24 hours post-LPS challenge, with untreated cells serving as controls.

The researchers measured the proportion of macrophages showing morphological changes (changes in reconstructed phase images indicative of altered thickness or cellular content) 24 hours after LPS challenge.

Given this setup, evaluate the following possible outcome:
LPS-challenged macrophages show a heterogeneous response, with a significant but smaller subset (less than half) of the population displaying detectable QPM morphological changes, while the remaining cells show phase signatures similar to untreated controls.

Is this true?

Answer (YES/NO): NO